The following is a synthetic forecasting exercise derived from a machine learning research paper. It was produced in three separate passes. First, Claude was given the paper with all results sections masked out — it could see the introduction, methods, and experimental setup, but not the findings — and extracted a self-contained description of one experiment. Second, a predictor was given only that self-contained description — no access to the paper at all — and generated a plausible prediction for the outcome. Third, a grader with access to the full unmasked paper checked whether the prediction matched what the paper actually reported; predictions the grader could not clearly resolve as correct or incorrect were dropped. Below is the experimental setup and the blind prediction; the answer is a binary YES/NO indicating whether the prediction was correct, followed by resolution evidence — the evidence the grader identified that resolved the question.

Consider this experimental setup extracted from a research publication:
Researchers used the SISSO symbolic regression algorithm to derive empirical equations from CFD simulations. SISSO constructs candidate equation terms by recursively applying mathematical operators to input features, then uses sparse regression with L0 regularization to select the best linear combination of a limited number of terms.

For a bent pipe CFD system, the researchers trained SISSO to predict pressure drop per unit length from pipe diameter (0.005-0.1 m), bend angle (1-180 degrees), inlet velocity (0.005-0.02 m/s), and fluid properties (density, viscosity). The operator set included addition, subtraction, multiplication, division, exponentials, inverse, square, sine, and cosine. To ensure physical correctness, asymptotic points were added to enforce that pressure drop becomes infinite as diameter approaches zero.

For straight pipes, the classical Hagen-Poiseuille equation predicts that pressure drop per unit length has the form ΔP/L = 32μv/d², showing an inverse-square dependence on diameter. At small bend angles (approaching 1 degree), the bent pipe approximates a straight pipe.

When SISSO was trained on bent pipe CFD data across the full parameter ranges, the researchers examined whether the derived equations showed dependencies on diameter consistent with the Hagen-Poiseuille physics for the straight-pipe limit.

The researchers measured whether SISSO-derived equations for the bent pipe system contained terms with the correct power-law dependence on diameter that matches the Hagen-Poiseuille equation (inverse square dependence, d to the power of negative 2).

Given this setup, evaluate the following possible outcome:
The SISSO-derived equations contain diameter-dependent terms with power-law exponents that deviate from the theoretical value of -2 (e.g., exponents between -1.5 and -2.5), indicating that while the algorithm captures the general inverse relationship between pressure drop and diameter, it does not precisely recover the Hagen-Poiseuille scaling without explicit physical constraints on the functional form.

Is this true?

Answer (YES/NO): NO